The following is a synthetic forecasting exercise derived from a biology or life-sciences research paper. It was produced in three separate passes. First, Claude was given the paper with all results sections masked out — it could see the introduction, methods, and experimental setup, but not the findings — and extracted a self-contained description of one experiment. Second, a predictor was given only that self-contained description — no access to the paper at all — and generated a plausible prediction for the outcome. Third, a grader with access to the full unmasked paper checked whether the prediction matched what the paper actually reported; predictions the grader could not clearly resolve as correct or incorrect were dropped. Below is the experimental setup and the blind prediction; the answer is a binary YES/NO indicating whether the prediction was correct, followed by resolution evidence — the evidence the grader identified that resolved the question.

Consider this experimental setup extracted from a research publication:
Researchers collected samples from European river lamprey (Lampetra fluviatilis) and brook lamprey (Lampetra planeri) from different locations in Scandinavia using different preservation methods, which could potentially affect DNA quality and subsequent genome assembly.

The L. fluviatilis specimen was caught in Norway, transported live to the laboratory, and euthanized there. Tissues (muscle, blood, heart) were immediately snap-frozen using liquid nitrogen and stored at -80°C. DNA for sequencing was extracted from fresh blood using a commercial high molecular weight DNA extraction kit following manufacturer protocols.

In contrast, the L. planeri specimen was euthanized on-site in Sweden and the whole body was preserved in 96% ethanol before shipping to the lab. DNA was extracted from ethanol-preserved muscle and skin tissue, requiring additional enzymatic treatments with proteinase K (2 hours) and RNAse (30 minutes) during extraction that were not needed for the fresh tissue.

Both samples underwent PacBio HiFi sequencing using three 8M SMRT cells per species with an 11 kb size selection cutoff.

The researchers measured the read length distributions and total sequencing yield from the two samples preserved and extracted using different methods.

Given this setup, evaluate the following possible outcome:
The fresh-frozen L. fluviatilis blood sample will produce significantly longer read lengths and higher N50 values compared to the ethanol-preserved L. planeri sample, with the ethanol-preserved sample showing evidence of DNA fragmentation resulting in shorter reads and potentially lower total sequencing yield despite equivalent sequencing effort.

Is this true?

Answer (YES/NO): NO